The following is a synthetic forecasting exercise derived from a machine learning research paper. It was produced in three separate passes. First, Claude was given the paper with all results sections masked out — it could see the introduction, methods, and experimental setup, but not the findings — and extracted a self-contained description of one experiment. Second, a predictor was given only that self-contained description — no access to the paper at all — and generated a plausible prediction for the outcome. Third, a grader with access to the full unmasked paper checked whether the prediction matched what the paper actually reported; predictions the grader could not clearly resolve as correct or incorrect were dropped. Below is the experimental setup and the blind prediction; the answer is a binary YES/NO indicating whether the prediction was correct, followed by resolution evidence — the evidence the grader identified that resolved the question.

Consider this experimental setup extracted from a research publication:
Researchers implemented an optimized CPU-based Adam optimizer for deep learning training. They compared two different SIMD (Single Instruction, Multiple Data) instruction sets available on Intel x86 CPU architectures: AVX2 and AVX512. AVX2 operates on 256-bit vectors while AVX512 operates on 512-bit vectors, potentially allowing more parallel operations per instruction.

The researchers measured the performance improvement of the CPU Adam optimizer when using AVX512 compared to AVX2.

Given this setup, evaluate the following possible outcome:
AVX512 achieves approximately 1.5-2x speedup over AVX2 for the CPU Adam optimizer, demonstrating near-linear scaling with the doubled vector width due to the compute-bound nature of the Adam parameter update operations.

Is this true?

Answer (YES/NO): NO